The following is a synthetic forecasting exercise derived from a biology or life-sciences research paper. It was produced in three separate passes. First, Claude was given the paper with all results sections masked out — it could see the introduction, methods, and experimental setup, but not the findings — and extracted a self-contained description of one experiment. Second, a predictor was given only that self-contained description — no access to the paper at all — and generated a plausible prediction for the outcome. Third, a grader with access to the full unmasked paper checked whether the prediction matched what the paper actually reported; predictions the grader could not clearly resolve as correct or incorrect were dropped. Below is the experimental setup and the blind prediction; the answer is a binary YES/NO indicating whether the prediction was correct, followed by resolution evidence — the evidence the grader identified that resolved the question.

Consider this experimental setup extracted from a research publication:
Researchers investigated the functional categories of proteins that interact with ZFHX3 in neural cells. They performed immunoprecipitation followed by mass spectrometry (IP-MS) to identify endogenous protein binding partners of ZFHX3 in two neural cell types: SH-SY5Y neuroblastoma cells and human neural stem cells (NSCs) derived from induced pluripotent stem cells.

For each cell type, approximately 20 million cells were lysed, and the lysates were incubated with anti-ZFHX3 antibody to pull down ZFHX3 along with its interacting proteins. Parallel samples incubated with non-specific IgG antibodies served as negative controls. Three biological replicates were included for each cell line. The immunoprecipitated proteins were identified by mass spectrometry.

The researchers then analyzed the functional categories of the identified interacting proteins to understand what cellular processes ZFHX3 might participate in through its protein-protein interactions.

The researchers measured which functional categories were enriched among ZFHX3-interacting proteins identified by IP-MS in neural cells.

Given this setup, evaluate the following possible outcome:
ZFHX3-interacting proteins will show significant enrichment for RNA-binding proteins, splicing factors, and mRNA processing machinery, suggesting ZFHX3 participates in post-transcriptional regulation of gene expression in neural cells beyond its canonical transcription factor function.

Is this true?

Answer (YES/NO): NO